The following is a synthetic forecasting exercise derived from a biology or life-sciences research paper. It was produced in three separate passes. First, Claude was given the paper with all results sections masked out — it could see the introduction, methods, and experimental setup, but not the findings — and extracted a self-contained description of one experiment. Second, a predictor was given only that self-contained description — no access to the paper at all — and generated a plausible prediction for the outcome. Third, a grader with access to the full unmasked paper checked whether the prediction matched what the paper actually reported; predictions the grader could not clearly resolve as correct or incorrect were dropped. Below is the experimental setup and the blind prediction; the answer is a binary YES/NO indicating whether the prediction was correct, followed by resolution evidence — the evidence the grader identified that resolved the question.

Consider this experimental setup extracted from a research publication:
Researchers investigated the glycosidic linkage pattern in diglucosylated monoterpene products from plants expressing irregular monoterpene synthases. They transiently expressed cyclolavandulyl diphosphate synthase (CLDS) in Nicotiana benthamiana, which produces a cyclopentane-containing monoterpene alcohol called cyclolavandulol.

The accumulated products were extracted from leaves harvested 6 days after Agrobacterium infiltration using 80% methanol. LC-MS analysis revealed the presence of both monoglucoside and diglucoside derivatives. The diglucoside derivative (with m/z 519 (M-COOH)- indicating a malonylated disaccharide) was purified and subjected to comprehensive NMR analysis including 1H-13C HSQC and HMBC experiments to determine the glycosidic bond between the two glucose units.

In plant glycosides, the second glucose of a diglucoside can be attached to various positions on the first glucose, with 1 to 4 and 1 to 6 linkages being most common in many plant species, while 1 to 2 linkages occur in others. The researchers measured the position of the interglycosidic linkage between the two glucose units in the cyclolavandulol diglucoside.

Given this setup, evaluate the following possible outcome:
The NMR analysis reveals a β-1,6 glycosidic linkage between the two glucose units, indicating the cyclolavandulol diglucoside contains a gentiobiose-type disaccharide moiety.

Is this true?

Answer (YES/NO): NO